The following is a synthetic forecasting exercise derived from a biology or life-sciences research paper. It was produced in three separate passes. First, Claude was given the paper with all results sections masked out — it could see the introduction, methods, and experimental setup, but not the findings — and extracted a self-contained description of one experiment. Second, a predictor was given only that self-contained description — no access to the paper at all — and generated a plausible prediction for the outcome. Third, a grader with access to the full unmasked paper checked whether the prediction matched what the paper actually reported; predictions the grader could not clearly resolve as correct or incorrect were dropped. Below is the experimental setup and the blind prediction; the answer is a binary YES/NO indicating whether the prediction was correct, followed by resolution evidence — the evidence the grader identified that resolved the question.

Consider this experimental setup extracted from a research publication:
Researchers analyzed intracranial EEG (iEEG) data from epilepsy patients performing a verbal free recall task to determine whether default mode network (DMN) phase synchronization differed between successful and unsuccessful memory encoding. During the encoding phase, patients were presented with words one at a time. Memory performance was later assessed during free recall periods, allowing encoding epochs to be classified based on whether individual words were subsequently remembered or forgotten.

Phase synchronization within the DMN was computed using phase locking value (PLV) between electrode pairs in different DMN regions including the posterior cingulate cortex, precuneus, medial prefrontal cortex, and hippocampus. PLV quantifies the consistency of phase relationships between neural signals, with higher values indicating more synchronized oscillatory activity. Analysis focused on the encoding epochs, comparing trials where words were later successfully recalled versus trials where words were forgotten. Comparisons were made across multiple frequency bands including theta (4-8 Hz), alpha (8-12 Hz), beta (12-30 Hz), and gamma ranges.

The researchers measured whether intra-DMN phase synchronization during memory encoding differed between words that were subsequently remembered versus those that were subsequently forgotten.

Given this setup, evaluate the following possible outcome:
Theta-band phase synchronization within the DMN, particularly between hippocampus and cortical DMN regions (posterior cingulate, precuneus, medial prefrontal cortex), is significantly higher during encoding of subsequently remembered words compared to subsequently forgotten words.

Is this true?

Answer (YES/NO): NO